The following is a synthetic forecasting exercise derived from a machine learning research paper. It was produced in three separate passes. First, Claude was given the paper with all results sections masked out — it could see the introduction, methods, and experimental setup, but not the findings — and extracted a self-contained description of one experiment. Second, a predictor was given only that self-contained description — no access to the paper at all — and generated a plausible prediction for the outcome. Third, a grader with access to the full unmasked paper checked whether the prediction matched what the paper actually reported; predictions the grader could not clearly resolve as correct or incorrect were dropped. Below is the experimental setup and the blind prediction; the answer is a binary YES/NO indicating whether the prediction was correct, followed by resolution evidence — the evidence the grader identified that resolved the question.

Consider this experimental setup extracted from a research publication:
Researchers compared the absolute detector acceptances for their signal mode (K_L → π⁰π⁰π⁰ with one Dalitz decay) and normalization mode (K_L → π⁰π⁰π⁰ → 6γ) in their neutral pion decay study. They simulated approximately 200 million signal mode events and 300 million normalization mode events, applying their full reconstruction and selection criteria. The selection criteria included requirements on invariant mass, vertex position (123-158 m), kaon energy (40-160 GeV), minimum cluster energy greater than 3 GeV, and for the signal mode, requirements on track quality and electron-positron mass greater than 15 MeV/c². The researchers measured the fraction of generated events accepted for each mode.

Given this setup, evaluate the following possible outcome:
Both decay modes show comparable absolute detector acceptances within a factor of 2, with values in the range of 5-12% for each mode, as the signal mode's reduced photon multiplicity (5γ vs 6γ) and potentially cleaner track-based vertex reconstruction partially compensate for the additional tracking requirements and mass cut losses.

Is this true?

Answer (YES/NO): NO